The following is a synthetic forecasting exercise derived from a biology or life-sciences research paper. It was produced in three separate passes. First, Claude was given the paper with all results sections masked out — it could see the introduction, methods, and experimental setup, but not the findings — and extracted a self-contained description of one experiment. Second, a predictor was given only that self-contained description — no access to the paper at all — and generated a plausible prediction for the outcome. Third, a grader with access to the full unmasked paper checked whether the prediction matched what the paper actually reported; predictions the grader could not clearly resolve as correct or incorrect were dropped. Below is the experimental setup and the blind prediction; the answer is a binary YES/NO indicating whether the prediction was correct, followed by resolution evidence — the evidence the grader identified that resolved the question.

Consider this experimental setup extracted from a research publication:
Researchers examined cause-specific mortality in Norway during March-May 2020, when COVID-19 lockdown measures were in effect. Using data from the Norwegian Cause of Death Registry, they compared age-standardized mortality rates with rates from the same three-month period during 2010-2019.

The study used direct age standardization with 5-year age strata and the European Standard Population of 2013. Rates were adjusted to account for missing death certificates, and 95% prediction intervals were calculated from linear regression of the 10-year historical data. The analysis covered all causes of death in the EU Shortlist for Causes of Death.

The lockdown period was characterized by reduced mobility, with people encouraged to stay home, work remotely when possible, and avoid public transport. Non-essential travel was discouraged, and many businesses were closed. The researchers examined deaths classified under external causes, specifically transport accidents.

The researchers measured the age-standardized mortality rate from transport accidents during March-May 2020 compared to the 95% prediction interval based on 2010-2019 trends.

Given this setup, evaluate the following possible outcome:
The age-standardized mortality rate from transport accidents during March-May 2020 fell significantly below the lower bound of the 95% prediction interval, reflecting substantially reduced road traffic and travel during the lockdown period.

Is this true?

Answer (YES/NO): NO